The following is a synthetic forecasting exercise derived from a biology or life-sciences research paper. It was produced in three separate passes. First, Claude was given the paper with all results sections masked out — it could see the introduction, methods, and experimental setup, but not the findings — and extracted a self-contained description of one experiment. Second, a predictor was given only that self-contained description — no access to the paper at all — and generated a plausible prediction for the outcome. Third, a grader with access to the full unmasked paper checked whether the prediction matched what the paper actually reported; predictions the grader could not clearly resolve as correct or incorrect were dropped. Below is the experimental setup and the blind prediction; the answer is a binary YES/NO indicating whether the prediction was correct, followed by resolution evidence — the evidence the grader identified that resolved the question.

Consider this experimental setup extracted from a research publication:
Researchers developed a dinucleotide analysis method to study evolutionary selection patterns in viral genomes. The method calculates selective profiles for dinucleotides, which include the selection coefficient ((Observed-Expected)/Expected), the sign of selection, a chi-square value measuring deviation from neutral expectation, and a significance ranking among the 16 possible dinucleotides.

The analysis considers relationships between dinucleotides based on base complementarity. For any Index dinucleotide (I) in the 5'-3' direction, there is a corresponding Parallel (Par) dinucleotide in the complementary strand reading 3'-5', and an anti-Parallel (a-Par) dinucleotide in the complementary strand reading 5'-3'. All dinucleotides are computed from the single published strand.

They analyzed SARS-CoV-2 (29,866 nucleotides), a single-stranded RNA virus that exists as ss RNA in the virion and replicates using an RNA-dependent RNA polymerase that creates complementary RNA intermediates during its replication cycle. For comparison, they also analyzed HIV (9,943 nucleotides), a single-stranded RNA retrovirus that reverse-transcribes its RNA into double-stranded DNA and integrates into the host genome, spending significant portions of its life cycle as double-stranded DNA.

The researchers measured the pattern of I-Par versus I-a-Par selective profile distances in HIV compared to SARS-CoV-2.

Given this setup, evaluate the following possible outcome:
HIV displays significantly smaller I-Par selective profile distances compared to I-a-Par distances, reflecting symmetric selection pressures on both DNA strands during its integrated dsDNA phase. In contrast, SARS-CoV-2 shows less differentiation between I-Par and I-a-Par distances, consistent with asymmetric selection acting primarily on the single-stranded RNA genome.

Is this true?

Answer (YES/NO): NO